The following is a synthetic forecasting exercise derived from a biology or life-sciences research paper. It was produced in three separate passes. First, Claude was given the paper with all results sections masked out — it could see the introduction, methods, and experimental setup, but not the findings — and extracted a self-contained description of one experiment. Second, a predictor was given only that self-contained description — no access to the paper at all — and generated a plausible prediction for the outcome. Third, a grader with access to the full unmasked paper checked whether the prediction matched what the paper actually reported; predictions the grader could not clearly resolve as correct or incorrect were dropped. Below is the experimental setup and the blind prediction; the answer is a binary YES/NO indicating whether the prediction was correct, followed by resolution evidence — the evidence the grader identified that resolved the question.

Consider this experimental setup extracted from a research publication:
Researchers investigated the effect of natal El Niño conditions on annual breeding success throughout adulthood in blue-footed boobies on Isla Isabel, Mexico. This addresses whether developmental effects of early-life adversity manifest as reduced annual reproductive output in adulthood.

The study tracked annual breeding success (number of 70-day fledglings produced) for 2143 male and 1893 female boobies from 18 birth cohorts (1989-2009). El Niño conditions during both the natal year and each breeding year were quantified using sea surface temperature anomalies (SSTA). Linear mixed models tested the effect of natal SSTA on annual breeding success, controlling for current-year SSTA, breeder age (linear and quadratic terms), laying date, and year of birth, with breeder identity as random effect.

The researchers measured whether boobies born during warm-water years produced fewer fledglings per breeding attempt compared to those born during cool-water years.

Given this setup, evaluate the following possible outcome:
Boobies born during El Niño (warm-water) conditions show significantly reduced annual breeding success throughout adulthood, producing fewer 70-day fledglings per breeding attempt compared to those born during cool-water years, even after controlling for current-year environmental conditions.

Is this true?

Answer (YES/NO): NO